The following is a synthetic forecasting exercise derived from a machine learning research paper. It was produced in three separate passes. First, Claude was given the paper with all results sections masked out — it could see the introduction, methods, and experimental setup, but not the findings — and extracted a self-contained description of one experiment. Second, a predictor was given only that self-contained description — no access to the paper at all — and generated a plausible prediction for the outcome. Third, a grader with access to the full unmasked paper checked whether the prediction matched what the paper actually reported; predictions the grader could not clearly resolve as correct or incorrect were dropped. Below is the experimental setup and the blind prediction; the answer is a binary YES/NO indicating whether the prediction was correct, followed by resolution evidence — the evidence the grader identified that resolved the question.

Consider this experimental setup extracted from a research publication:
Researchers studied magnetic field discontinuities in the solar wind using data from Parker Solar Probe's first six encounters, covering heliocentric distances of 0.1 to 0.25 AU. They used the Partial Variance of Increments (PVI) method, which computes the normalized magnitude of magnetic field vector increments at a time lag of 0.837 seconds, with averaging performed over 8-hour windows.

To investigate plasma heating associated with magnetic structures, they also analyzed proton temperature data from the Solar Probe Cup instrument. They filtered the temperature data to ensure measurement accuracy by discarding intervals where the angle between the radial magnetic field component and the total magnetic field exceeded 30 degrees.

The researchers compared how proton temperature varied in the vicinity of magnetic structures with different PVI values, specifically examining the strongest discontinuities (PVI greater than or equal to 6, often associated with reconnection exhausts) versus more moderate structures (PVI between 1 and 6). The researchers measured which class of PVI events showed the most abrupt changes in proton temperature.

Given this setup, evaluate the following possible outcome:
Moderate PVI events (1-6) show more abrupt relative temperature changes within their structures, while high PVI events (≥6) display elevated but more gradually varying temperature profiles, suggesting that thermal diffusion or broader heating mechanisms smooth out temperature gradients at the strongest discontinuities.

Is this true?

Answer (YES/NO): NO